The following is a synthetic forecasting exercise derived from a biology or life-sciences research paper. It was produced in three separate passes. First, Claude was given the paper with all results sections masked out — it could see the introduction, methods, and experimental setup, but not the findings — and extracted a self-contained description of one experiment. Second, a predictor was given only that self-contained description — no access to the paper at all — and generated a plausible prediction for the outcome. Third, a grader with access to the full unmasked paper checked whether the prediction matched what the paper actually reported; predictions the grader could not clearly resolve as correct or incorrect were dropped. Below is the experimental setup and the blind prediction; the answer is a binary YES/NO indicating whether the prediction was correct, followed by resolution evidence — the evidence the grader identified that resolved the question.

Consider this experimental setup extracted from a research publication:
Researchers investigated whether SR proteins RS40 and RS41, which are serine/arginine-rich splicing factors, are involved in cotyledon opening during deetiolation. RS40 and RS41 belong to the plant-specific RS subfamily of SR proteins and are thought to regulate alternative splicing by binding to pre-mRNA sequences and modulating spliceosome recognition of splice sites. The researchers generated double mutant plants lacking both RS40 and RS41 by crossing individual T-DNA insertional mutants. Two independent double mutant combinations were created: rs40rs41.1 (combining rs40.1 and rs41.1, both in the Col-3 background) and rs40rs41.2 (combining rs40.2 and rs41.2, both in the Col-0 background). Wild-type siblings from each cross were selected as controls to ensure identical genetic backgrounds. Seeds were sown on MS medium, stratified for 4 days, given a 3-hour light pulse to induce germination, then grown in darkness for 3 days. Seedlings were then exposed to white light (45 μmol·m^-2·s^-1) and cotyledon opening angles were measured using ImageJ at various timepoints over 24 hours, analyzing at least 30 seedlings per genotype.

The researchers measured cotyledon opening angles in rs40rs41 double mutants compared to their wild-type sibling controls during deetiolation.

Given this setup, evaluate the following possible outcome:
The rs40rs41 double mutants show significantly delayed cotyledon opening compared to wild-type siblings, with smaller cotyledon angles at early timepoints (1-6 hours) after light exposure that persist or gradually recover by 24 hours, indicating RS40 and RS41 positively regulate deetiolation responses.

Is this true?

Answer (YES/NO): YES